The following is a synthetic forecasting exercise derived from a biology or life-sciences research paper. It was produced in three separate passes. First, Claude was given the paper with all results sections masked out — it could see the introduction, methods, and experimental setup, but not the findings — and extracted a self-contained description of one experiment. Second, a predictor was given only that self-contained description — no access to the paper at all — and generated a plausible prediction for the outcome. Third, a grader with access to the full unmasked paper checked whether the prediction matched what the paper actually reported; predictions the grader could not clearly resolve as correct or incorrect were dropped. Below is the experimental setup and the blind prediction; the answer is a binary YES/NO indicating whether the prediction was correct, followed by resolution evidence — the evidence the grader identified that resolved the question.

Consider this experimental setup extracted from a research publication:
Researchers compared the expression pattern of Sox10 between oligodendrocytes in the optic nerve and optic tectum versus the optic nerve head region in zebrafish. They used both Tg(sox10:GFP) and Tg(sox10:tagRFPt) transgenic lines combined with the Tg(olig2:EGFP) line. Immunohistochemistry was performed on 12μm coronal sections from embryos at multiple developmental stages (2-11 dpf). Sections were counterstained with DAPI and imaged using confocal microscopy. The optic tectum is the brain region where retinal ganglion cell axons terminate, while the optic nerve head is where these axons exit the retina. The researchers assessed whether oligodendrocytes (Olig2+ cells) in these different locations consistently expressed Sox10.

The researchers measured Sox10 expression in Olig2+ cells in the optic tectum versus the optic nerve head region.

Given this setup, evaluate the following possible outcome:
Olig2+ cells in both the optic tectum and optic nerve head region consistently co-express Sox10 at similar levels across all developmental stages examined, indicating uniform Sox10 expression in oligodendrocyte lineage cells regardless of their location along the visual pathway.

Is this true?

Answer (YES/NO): NO